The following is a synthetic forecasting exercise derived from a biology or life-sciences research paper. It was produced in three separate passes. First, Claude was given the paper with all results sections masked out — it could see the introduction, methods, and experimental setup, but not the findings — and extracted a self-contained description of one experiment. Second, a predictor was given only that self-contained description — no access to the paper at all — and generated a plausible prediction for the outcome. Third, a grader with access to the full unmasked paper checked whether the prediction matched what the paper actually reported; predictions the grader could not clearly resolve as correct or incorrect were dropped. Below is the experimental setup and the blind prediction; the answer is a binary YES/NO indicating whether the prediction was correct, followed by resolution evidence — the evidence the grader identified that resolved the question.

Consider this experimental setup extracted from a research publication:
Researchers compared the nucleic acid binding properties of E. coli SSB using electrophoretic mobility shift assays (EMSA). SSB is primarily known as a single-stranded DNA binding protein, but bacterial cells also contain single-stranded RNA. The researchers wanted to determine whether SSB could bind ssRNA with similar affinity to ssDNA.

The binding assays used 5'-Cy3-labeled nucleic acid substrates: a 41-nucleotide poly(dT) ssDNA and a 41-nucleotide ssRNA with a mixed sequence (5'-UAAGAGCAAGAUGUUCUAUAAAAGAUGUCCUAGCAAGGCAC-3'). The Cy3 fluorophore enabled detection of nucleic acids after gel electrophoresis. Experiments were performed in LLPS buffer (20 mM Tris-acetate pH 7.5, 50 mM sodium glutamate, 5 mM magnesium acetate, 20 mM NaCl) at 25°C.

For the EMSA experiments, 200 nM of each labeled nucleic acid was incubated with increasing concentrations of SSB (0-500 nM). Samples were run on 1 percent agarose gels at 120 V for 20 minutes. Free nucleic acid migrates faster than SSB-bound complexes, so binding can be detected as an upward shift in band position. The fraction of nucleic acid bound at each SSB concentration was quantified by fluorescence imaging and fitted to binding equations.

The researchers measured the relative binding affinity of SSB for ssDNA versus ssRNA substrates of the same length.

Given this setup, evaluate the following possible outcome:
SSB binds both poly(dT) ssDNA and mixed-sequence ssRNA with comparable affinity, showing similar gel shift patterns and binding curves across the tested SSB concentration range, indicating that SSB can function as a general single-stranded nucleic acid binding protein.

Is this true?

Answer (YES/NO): NO